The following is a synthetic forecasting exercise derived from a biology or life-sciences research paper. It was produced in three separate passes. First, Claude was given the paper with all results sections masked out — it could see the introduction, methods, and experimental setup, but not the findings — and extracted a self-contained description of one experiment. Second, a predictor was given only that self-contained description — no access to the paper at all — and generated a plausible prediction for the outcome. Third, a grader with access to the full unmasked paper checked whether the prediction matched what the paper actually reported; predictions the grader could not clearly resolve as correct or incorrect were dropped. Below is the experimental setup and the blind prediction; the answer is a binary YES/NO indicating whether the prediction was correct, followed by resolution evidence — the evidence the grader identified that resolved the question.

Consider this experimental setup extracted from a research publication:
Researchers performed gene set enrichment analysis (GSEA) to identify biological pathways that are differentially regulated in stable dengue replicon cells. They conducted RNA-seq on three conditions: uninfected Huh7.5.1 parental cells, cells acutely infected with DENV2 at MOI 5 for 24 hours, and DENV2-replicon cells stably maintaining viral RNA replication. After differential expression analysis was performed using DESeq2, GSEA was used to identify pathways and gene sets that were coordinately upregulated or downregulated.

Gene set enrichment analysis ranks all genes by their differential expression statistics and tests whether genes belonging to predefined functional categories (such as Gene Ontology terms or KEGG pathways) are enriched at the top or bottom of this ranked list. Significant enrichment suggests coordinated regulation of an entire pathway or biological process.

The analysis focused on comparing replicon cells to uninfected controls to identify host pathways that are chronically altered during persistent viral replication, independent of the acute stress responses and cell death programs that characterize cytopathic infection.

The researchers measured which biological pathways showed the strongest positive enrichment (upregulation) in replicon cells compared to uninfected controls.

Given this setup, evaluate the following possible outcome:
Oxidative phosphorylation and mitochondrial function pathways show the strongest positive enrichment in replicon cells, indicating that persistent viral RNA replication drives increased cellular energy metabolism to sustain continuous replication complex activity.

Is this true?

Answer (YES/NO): NO